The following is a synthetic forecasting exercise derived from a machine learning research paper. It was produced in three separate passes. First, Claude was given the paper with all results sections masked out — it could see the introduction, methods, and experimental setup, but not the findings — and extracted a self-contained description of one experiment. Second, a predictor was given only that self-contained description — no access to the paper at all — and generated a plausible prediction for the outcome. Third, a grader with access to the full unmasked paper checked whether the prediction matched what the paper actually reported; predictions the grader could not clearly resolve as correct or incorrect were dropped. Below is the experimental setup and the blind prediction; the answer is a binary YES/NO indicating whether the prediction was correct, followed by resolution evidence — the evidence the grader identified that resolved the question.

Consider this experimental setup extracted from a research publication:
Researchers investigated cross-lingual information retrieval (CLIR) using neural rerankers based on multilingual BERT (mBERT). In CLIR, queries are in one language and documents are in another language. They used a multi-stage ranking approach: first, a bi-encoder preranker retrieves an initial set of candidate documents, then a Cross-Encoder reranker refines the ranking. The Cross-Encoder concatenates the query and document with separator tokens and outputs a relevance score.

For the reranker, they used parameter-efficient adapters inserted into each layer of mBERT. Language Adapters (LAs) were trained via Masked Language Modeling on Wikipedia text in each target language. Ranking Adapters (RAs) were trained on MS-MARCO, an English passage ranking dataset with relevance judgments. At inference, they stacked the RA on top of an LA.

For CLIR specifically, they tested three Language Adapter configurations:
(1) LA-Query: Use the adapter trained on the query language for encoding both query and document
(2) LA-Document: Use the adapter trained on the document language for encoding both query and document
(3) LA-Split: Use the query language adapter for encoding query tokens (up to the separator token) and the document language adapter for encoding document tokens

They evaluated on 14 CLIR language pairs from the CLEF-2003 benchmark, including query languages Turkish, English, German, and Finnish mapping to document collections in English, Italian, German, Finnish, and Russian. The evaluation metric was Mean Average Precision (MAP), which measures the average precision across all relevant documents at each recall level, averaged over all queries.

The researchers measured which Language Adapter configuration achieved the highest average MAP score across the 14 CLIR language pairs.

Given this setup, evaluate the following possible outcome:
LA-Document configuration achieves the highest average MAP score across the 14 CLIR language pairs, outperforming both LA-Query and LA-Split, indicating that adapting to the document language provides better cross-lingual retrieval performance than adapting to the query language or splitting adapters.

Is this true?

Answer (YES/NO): YES